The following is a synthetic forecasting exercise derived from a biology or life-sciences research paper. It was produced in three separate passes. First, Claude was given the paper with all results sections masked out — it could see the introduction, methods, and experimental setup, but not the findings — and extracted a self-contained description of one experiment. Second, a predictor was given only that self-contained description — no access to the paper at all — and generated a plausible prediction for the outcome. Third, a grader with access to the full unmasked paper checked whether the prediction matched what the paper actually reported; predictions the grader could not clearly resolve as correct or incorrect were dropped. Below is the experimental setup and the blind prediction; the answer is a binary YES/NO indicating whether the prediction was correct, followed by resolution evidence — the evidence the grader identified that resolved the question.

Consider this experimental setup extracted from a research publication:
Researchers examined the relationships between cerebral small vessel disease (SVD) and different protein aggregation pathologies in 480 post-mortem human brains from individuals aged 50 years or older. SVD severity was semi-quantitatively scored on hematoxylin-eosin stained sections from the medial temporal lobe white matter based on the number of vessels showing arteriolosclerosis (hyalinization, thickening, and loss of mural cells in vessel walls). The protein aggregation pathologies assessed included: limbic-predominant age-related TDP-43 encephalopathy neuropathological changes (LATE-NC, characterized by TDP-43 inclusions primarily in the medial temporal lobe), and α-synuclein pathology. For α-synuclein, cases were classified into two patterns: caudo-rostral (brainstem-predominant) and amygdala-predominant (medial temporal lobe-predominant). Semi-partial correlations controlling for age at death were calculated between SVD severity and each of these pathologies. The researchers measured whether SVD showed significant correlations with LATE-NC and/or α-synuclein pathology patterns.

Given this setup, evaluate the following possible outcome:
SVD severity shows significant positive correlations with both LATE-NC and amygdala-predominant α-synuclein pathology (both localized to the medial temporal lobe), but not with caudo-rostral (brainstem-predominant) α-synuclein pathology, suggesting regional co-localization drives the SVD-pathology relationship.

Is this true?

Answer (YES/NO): YES